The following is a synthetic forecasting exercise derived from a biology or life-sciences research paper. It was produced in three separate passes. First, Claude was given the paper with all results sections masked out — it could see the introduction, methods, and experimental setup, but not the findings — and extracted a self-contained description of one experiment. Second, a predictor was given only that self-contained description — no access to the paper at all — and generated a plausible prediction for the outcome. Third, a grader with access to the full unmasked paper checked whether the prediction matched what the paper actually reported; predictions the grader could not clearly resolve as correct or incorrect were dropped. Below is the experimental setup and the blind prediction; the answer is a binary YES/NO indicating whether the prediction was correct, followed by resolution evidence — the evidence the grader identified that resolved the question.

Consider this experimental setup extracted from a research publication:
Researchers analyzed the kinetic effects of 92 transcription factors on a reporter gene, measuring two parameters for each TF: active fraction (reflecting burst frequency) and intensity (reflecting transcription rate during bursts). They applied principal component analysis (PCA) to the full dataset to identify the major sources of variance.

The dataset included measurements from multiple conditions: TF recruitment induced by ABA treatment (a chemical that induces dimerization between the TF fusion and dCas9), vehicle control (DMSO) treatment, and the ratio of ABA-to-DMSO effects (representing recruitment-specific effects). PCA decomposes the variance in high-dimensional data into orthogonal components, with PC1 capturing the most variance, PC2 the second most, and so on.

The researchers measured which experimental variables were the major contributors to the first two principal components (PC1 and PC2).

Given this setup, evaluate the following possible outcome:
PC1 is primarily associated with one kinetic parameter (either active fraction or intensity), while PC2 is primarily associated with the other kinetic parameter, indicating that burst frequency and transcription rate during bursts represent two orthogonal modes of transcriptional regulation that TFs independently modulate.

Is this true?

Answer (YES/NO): YES